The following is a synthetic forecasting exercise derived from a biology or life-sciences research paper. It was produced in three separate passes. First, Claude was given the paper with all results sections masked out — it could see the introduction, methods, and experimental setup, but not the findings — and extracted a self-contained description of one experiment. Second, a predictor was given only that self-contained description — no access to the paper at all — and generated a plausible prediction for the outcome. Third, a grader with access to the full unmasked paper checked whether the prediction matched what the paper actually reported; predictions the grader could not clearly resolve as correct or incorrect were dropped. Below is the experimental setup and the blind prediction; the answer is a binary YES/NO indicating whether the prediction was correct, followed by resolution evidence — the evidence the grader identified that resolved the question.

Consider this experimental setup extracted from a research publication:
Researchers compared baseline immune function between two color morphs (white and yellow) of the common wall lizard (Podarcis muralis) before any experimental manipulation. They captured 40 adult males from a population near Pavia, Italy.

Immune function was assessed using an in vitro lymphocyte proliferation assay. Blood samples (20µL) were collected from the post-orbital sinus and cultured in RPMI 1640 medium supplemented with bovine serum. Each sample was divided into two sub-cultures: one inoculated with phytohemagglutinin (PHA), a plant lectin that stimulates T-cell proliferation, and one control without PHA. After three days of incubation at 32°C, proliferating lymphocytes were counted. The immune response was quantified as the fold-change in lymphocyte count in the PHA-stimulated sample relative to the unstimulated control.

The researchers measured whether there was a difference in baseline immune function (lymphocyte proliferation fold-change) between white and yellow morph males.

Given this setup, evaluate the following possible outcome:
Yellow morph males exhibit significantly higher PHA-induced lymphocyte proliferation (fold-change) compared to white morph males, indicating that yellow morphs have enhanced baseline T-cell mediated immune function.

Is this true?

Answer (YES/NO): NO